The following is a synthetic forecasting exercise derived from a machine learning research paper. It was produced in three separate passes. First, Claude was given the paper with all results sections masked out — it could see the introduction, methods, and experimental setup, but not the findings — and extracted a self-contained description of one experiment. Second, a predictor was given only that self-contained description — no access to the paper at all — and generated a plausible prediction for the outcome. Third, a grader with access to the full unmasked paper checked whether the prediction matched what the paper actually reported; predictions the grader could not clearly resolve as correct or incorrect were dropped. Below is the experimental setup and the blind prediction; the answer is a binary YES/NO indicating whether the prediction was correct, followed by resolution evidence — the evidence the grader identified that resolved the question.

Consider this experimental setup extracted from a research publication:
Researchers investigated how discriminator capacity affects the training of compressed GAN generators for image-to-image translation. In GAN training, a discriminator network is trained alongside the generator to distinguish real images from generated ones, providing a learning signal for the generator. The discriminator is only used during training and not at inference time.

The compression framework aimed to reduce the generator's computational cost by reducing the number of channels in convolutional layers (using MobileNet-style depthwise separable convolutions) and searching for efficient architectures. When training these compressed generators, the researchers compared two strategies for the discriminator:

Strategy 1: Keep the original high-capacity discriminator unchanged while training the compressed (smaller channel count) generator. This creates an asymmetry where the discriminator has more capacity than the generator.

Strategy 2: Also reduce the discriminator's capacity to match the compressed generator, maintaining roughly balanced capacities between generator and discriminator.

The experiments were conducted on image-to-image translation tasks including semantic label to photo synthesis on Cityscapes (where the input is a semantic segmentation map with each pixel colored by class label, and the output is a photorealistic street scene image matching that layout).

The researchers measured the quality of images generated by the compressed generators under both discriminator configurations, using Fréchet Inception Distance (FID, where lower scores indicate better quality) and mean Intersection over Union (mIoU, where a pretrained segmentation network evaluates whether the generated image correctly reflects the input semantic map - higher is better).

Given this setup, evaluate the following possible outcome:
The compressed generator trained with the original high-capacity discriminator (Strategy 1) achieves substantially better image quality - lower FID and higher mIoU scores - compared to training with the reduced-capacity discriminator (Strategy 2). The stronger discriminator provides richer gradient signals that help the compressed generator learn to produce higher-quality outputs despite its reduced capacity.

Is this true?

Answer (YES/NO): YES